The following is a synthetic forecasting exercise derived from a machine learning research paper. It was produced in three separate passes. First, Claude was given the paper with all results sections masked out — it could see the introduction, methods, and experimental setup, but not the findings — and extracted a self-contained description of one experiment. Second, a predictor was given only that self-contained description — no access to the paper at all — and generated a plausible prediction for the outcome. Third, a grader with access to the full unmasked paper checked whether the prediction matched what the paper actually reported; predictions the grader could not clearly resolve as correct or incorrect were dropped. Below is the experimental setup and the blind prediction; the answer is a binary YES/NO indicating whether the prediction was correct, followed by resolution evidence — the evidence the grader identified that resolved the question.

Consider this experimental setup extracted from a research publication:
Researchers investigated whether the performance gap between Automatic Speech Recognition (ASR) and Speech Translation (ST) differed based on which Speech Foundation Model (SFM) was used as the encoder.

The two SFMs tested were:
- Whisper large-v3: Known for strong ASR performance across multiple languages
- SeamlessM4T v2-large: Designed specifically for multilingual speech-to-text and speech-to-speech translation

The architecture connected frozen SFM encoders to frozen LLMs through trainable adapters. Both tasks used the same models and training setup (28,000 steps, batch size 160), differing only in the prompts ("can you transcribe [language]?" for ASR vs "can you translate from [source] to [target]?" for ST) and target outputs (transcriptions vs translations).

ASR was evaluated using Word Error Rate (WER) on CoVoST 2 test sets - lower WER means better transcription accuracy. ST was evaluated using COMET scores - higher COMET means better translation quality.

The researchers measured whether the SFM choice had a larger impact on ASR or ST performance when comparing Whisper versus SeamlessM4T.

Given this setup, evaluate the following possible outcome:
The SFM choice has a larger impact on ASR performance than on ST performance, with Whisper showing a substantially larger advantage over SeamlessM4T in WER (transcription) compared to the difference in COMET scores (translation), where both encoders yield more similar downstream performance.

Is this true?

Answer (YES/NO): NO